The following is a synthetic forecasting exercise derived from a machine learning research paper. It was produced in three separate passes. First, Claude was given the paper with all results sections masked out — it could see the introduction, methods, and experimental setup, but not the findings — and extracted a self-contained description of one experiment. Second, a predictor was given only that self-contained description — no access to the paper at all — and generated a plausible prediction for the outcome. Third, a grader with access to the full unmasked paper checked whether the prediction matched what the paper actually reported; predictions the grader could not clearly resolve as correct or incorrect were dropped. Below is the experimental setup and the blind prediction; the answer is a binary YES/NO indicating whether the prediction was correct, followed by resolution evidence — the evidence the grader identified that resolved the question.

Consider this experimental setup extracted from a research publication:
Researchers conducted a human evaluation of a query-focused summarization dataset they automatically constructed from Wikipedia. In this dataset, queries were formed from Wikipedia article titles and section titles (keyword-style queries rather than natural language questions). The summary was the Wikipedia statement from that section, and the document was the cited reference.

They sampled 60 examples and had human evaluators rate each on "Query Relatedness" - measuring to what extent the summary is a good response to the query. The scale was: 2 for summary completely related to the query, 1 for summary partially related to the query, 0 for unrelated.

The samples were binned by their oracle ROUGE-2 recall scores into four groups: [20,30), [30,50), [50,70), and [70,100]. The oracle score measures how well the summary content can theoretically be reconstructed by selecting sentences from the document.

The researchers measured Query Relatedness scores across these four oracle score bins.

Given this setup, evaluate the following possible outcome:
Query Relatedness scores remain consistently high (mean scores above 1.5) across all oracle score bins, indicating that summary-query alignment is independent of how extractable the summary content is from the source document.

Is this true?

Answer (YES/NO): YES